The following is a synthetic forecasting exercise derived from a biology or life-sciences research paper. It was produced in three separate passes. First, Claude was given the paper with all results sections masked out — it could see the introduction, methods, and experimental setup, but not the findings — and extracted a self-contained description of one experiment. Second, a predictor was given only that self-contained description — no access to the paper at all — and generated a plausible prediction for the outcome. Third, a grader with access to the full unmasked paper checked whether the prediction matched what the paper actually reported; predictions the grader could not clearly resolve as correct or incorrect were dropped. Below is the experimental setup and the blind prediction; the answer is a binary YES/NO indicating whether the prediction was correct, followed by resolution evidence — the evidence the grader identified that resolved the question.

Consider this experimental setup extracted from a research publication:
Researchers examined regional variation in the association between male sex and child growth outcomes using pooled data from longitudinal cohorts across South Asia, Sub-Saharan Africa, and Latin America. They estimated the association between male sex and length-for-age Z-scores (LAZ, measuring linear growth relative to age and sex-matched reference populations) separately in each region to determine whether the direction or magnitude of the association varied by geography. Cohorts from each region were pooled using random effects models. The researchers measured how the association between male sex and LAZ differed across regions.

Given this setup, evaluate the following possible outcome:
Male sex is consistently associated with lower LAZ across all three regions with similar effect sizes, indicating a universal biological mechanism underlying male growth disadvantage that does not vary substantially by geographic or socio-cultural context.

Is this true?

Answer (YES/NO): NO